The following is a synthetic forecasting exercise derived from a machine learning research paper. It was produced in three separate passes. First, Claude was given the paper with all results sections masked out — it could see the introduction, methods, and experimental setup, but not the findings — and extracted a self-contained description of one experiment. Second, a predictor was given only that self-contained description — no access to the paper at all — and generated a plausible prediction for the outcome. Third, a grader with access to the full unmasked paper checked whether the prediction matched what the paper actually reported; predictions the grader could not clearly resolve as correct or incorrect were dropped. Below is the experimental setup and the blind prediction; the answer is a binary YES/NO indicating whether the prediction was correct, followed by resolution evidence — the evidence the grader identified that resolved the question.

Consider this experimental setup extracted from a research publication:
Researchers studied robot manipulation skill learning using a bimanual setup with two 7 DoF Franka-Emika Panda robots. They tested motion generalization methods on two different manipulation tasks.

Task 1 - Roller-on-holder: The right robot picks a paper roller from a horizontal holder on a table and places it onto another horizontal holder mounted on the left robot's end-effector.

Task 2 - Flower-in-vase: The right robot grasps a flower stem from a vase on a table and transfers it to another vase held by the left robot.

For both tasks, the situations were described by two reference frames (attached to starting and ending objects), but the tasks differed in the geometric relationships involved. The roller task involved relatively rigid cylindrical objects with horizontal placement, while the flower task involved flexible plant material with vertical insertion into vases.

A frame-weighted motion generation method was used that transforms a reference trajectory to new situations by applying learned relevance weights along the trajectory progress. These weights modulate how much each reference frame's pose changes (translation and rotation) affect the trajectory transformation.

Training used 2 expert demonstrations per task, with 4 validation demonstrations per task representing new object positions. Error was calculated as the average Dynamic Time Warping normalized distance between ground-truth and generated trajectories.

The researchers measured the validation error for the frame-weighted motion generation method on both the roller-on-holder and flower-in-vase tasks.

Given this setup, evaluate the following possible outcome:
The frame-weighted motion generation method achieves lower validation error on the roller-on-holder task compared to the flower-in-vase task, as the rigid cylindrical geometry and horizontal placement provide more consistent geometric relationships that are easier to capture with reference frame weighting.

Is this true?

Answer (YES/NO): NO